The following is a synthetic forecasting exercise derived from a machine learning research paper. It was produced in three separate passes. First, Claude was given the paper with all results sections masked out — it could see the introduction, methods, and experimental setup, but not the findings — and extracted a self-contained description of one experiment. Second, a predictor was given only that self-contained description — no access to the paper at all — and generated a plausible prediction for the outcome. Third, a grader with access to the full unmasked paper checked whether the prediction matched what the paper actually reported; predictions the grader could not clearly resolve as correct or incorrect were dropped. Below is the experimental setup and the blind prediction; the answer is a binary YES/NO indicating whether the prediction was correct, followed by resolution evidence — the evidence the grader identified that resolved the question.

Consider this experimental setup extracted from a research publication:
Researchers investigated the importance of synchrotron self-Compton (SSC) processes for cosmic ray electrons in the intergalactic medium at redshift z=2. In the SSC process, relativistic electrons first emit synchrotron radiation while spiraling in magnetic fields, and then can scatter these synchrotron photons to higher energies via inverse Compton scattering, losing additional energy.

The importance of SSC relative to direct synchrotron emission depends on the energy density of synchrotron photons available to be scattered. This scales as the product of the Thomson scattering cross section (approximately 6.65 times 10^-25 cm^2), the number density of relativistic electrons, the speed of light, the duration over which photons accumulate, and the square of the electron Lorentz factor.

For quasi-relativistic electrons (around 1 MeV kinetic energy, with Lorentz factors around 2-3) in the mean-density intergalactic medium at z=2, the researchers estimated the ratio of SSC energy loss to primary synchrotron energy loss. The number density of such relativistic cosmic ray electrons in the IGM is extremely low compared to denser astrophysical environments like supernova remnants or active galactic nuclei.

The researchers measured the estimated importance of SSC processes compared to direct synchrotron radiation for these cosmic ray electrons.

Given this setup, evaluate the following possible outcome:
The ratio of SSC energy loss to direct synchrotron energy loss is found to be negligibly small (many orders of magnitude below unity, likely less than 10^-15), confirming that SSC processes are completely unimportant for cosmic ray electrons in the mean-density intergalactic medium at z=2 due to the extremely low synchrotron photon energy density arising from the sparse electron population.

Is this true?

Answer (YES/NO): NO